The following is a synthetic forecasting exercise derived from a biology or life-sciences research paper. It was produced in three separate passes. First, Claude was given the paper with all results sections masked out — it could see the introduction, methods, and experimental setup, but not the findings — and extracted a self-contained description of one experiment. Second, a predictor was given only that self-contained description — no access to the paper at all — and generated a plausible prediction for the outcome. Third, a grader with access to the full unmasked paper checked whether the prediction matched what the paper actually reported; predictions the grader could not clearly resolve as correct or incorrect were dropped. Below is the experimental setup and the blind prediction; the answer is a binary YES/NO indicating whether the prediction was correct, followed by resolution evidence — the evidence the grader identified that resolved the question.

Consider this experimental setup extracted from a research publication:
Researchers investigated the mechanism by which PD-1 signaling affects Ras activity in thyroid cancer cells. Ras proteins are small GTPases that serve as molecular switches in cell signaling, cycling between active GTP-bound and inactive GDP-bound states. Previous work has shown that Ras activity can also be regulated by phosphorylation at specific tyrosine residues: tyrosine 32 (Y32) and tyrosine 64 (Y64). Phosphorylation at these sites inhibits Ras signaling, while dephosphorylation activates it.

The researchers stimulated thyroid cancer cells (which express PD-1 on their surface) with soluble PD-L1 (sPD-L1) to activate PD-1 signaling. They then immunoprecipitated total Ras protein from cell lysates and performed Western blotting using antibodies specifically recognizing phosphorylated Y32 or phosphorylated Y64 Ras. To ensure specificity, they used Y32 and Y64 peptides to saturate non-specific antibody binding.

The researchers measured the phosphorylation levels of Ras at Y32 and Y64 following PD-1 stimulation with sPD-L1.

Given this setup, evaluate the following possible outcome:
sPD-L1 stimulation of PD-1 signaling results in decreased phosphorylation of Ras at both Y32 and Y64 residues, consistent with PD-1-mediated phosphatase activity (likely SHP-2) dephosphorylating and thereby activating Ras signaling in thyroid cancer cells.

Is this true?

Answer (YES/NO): NO